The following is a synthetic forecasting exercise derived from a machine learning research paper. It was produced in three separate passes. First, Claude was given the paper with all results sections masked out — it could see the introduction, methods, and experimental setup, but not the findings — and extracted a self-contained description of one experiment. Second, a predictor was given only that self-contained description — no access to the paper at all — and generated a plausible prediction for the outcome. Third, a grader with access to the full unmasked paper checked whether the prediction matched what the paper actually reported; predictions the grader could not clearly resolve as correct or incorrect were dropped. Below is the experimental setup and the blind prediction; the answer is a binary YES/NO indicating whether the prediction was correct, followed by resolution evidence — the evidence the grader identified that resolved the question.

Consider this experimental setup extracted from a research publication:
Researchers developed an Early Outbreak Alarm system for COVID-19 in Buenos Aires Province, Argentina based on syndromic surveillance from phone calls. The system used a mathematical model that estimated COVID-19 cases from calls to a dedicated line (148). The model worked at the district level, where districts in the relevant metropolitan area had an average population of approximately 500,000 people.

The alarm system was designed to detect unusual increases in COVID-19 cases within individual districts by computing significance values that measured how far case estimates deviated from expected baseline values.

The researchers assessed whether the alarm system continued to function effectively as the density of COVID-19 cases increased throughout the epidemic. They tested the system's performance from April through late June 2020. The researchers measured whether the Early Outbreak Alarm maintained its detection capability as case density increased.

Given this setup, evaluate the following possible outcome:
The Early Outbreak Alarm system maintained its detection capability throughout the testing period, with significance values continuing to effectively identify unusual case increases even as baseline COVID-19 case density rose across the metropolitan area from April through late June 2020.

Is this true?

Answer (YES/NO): NO